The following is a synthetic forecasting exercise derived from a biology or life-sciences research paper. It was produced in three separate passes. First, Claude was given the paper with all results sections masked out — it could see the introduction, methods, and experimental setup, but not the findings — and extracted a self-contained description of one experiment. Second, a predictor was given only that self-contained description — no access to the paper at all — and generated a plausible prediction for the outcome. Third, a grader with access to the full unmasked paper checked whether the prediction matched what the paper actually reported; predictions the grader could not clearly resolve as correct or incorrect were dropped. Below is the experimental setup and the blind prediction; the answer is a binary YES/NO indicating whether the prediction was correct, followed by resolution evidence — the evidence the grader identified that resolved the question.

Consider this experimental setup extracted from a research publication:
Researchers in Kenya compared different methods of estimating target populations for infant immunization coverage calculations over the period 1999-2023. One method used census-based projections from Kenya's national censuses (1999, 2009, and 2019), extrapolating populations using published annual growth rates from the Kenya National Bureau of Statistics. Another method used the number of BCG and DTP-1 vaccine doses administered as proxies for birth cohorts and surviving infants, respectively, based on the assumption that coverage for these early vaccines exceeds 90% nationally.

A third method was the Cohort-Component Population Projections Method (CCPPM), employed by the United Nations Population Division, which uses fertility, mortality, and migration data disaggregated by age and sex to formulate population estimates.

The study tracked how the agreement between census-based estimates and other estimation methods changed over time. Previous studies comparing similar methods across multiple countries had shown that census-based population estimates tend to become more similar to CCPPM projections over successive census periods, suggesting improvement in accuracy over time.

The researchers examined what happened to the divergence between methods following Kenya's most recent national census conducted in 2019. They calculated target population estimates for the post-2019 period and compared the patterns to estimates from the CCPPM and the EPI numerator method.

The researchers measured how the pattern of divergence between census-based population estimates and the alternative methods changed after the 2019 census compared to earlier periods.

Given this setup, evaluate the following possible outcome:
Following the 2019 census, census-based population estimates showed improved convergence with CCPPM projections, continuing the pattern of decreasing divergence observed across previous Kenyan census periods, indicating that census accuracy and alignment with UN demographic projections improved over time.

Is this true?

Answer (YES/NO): NO